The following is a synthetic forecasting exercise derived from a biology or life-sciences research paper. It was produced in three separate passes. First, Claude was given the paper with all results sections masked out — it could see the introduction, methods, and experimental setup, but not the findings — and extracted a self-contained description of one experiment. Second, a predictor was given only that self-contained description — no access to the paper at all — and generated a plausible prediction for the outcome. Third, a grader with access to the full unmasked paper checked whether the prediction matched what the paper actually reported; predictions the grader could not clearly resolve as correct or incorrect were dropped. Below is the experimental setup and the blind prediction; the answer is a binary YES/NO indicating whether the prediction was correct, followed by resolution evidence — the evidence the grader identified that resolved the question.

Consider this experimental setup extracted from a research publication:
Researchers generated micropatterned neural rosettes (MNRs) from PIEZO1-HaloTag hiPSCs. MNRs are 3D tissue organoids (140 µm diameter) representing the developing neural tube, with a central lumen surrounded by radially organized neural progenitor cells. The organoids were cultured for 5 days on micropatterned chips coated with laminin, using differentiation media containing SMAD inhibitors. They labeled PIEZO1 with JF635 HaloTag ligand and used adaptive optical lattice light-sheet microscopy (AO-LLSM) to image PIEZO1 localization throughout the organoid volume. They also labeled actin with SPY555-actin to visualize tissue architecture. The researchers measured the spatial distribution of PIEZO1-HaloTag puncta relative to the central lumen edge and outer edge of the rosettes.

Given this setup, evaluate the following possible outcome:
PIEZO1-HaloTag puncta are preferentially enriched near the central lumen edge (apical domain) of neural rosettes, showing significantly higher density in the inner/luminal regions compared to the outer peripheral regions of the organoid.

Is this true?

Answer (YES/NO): YES